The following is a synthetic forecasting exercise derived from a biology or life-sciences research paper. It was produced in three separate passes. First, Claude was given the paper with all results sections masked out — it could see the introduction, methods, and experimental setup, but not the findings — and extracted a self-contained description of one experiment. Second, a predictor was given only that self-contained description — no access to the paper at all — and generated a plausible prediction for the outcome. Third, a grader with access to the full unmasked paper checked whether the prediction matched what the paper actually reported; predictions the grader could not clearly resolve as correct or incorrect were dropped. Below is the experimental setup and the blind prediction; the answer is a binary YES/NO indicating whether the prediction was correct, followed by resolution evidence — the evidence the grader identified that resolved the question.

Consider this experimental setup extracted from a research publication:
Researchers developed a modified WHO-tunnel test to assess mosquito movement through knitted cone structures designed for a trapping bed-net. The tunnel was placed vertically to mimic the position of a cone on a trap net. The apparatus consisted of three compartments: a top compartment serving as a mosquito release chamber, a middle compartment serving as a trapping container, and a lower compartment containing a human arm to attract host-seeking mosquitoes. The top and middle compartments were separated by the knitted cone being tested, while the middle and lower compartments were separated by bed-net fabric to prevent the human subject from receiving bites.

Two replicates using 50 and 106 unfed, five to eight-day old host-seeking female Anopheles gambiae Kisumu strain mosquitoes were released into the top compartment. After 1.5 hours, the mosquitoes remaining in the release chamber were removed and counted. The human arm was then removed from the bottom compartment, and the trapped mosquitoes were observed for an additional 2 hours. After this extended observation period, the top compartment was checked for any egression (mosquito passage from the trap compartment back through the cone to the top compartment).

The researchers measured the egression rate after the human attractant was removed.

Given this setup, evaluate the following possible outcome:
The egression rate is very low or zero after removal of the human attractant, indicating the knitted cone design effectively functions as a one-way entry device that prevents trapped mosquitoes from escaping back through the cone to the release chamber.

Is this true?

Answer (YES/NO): YES